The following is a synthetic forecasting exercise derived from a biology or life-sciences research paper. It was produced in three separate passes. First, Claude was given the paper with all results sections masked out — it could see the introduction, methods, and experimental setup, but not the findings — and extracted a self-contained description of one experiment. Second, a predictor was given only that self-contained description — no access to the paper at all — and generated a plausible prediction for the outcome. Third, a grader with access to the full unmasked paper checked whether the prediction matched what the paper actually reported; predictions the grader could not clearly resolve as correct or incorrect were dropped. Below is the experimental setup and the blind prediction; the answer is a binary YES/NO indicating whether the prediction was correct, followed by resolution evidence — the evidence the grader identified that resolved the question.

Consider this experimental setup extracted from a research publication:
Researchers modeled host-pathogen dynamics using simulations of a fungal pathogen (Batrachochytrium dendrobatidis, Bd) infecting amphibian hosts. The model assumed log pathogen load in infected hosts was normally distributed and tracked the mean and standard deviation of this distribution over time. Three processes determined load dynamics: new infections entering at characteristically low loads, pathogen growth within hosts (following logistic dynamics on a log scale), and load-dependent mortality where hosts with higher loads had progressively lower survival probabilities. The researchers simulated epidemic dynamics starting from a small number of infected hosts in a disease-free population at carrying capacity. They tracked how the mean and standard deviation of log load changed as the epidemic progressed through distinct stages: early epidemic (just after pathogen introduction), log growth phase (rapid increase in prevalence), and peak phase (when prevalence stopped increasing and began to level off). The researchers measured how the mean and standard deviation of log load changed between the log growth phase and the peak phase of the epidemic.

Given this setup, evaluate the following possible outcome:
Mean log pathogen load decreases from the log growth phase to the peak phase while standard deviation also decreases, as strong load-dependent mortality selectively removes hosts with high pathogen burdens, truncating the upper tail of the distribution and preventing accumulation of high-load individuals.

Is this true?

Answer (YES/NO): NO